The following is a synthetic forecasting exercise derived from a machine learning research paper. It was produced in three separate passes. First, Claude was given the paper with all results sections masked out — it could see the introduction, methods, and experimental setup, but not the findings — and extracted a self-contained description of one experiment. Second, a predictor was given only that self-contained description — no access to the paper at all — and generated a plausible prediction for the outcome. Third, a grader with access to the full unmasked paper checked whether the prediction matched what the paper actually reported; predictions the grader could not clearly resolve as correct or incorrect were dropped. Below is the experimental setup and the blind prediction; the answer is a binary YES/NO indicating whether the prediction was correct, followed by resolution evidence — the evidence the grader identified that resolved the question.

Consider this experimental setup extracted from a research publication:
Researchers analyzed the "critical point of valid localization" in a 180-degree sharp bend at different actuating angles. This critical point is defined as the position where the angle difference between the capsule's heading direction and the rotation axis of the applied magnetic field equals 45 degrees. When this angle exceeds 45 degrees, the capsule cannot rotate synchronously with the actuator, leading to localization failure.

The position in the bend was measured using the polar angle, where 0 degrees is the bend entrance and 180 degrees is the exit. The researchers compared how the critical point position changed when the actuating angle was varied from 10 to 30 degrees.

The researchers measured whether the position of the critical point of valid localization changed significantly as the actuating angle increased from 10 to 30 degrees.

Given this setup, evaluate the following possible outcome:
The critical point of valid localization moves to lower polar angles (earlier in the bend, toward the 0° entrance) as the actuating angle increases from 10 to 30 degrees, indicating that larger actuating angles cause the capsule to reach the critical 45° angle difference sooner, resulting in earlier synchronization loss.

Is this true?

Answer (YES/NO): NO